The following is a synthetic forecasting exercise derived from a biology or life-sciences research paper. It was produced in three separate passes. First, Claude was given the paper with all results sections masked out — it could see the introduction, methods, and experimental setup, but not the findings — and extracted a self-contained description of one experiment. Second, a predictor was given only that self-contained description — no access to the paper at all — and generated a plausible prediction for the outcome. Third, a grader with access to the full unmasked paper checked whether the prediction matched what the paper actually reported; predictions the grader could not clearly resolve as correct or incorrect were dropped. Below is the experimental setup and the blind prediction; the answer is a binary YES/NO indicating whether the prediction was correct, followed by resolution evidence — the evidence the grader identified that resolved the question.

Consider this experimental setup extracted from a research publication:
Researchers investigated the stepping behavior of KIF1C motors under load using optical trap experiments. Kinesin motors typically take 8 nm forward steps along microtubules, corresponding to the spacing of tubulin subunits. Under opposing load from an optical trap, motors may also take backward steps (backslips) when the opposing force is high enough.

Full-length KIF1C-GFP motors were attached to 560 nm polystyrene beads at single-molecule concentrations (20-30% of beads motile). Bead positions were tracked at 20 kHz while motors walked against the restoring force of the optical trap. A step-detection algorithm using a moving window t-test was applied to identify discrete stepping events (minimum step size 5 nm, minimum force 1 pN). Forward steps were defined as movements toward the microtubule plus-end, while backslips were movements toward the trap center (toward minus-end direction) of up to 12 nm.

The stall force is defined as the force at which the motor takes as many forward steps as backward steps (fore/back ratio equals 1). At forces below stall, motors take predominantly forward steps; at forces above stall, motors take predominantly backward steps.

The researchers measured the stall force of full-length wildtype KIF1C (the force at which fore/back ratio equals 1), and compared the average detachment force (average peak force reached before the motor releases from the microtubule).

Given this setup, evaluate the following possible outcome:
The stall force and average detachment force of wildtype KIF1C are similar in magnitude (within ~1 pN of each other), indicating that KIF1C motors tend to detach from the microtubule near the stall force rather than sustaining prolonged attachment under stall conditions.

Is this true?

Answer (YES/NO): NO